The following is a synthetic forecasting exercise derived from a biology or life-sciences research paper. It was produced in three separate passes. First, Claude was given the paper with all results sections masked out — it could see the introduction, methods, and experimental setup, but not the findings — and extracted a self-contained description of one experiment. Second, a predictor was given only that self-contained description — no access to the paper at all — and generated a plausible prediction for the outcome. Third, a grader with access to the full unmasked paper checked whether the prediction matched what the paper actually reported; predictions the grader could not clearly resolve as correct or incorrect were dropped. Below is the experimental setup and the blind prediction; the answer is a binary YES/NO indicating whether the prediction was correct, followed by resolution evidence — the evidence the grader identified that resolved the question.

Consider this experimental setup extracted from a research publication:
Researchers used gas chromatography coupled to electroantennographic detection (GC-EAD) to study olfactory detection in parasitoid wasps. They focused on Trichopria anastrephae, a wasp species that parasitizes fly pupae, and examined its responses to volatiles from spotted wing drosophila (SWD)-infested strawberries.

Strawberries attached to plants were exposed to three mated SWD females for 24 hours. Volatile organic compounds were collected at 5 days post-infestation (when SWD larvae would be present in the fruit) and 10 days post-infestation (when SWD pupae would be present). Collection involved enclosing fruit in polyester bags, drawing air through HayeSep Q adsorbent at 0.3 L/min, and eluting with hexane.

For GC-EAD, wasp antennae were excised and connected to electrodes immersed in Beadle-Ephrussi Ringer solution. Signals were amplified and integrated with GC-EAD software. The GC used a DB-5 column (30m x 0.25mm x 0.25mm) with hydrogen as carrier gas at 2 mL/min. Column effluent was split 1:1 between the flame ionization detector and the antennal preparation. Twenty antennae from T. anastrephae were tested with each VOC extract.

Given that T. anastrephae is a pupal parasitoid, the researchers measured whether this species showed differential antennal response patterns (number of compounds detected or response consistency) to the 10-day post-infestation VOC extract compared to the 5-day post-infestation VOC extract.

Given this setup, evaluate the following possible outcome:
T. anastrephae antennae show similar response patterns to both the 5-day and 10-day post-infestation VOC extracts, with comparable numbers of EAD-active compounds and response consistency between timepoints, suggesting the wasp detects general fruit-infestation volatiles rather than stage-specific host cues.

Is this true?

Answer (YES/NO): NO